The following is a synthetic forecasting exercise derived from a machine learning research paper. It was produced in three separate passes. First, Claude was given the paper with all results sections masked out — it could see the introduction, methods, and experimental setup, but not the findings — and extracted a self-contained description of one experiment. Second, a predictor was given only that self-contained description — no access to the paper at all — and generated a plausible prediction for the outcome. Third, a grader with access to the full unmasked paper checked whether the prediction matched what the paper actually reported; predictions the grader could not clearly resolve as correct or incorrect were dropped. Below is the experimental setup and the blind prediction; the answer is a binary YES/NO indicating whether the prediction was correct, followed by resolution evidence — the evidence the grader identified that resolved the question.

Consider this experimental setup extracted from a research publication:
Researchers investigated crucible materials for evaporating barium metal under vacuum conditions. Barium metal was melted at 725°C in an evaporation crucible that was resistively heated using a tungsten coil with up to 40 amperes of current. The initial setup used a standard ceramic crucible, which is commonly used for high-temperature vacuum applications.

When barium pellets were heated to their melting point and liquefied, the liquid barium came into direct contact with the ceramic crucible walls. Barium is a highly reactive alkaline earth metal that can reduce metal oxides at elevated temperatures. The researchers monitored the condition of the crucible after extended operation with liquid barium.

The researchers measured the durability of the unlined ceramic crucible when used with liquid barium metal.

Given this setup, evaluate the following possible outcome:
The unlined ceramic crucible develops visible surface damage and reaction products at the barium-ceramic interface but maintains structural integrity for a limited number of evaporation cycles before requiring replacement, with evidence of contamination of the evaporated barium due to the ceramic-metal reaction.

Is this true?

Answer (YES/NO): NO